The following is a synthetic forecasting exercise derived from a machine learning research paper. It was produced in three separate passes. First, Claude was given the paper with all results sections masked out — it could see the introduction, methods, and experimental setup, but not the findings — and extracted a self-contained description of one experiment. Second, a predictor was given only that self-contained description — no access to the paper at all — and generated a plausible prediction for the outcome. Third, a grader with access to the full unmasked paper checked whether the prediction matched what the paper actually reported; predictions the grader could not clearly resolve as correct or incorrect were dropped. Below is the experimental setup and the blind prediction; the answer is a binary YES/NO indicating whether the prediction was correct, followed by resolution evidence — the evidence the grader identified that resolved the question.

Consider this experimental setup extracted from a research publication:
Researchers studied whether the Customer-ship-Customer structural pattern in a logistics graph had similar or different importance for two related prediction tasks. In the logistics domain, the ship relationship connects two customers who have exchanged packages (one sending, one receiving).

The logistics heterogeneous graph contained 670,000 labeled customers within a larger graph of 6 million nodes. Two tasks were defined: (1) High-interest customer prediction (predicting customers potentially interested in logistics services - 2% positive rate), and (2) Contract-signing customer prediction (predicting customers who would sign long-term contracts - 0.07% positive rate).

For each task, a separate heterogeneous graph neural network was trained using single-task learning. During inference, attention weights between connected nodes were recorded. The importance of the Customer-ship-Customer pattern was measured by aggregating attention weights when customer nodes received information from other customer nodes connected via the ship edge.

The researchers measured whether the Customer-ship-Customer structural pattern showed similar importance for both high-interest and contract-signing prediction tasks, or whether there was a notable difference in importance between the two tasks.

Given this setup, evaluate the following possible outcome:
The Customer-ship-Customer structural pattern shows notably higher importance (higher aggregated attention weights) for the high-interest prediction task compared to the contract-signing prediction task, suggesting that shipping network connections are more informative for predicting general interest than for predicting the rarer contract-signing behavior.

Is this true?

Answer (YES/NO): NO